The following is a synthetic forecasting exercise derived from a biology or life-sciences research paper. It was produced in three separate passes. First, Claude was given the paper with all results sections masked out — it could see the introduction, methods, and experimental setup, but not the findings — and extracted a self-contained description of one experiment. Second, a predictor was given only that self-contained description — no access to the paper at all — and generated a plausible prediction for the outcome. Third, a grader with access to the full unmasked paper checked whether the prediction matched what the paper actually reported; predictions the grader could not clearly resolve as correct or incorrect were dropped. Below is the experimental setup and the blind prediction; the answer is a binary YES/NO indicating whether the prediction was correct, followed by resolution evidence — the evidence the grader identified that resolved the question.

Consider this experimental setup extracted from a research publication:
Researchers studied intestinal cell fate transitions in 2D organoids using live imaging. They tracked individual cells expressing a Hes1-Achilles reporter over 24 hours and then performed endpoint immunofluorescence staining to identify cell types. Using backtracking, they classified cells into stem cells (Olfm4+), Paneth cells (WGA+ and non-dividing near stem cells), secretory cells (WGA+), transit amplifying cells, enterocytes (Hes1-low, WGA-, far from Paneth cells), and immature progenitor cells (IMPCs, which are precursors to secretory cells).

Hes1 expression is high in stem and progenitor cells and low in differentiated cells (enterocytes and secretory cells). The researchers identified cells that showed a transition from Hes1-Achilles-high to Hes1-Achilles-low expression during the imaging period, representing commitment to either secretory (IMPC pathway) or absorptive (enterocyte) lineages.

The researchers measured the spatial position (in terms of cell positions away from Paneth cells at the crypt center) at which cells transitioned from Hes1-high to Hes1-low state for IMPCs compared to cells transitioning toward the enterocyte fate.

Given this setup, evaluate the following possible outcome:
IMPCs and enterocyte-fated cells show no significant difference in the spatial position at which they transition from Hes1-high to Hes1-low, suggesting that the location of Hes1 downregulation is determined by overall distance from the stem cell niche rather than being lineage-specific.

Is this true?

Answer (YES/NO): NO